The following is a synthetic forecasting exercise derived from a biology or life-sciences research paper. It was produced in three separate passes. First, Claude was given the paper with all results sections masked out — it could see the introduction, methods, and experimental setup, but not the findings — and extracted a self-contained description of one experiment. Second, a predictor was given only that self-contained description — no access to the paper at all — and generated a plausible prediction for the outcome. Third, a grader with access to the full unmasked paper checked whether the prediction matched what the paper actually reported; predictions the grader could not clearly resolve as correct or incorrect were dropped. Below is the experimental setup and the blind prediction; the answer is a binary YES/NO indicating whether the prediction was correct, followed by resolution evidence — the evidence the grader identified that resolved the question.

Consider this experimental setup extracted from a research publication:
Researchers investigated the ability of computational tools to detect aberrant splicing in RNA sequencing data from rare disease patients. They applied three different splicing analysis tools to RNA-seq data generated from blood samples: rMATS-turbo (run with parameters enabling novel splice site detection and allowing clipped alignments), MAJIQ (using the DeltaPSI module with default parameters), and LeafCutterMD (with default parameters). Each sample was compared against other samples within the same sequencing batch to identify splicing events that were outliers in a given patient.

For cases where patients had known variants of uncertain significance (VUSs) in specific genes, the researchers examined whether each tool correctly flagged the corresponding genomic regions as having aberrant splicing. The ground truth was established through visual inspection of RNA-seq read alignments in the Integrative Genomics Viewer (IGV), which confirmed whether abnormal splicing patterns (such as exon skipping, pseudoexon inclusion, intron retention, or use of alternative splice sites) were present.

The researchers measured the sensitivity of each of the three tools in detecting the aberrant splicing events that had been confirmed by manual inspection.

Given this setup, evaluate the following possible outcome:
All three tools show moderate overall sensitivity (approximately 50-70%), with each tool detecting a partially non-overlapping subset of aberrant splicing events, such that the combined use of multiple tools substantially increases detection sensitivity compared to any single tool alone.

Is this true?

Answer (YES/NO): NO